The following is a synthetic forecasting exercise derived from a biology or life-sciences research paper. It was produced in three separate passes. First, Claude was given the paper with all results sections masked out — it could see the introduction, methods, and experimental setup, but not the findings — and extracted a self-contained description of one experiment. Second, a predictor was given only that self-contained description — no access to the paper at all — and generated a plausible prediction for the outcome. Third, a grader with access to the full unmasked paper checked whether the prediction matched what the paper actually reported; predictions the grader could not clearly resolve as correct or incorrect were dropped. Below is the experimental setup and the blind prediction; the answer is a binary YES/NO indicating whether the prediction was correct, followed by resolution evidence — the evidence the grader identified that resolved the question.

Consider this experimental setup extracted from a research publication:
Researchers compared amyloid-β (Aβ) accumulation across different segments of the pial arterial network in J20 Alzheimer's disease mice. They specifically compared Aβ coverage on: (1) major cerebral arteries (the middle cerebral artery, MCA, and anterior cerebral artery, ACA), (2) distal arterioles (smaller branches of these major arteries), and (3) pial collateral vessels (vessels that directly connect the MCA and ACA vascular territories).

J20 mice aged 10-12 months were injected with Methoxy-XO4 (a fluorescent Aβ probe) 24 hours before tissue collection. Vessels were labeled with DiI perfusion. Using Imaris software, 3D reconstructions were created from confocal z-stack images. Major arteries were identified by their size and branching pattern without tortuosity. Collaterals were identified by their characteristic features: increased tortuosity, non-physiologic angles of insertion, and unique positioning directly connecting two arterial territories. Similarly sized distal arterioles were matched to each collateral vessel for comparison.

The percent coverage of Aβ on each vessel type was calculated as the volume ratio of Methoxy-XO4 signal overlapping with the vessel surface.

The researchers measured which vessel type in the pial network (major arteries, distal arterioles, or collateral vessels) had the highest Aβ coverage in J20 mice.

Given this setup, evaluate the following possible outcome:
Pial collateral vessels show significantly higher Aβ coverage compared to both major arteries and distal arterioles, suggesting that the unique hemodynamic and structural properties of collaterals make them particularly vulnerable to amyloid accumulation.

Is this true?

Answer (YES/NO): NO